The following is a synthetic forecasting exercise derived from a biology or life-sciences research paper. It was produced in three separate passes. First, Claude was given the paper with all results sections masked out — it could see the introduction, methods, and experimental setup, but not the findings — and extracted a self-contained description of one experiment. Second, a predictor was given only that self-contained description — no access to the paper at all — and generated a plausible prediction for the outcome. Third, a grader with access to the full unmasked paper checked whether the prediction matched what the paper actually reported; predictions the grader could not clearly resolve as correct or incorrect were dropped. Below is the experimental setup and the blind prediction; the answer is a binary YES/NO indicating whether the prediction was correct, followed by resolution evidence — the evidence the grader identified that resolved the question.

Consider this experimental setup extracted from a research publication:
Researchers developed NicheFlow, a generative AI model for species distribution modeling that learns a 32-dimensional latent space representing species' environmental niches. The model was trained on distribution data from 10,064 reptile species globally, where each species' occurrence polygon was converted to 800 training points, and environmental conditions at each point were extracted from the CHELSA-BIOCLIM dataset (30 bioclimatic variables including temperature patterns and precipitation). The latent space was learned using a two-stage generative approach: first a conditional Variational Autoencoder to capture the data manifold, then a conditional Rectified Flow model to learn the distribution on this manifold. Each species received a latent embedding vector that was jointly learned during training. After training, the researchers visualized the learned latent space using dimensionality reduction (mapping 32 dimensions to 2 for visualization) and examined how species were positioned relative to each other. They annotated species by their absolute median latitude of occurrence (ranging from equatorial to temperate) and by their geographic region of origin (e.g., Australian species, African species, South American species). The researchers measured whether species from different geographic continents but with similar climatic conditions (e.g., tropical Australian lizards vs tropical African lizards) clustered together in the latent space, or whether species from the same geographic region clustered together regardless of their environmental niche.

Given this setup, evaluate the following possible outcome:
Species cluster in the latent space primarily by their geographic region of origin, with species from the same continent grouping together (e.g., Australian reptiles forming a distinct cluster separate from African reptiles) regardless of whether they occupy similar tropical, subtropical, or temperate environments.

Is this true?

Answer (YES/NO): NO